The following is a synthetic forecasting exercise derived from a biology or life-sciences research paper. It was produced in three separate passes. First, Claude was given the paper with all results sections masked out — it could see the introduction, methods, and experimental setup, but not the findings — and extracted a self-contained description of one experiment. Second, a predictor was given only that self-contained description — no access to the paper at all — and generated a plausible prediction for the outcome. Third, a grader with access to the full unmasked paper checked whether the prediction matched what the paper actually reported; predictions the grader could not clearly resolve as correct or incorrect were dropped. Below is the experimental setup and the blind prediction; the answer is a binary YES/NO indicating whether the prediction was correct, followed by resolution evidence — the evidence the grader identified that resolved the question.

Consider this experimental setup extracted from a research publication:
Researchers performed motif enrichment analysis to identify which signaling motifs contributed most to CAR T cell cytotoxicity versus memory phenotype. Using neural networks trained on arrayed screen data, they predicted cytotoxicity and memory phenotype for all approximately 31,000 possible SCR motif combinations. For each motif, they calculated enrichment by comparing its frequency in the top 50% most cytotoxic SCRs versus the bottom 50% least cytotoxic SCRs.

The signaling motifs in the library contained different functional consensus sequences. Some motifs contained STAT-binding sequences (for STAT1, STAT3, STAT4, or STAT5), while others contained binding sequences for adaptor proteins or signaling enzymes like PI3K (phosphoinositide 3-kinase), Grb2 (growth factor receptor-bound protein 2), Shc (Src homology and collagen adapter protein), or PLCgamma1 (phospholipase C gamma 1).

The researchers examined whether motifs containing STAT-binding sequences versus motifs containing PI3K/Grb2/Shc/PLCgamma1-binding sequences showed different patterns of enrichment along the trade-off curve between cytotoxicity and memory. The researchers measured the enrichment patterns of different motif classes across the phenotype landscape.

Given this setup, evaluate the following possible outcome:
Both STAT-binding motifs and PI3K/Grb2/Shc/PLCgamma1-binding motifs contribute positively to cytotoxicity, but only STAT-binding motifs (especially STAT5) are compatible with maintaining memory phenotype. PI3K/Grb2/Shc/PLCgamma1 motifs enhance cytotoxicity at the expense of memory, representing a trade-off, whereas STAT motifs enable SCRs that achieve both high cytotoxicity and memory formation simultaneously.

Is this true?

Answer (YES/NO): NO